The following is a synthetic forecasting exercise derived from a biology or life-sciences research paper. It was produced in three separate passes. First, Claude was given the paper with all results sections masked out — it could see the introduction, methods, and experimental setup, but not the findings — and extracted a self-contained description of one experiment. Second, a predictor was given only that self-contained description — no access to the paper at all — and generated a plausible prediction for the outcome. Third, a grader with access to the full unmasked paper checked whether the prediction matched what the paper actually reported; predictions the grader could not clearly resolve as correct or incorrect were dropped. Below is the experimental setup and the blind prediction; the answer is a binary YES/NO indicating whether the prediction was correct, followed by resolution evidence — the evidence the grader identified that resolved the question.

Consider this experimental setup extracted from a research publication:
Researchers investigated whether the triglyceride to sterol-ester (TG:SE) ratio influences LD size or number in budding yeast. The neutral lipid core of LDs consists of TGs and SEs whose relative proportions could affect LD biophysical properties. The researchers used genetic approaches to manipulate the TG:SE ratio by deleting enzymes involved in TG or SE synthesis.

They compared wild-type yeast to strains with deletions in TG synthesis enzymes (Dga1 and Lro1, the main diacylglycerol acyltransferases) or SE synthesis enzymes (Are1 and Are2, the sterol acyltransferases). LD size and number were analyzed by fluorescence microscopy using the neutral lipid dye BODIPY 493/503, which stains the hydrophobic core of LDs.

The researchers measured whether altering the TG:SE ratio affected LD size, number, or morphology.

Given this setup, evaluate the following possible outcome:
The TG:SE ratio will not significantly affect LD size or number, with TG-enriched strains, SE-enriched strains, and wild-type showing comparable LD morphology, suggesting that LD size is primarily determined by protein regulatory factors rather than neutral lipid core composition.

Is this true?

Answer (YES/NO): NO